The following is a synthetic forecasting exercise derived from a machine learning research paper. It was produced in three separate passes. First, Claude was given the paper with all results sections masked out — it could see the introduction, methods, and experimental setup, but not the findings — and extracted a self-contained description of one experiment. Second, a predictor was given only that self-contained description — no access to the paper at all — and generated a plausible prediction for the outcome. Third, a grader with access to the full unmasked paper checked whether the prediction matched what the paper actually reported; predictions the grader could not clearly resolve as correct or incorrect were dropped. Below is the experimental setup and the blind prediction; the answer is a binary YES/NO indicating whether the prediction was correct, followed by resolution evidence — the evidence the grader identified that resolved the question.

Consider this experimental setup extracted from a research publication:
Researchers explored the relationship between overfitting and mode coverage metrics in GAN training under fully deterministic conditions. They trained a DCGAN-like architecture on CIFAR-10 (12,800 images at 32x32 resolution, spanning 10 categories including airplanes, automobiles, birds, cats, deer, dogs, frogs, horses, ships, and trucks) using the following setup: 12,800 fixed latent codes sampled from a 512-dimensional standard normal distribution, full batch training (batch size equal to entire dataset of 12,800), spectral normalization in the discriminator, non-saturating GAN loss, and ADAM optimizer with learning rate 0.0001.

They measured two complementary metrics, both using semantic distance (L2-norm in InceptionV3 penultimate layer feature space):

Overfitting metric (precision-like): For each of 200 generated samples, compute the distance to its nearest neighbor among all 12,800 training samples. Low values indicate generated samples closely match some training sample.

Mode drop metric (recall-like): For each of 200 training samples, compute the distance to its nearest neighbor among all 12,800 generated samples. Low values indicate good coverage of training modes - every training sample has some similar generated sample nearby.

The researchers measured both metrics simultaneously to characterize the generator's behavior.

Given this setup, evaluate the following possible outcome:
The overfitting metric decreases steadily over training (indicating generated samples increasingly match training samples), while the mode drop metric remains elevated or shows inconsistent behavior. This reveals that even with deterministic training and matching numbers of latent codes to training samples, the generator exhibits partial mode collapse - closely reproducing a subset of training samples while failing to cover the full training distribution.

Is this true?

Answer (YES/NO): NO